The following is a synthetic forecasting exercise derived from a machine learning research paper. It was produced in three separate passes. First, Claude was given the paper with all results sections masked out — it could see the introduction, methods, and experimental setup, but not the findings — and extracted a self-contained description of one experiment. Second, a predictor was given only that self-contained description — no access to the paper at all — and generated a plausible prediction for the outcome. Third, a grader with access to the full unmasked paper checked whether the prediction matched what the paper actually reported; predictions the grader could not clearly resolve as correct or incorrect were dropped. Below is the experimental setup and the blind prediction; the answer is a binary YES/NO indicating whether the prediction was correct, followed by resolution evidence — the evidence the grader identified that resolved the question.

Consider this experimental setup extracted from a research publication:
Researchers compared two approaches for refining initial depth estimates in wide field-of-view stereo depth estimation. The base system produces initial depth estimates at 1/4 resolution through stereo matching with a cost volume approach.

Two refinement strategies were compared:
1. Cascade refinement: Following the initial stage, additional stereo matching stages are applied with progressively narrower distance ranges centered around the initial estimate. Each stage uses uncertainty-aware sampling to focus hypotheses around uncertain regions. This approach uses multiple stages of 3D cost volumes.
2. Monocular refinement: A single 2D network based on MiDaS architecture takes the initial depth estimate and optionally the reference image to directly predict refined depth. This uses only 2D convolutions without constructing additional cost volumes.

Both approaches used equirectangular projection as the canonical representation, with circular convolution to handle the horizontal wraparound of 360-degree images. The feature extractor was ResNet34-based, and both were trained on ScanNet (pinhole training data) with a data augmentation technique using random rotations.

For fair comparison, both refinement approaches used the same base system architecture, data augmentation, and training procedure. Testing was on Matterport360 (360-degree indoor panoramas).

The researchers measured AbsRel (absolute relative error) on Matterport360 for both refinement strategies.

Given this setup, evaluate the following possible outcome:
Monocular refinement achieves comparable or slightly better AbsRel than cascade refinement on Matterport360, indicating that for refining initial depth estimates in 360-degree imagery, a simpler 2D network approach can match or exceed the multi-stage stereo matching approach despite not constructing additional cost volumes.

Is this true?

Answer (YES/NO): NO